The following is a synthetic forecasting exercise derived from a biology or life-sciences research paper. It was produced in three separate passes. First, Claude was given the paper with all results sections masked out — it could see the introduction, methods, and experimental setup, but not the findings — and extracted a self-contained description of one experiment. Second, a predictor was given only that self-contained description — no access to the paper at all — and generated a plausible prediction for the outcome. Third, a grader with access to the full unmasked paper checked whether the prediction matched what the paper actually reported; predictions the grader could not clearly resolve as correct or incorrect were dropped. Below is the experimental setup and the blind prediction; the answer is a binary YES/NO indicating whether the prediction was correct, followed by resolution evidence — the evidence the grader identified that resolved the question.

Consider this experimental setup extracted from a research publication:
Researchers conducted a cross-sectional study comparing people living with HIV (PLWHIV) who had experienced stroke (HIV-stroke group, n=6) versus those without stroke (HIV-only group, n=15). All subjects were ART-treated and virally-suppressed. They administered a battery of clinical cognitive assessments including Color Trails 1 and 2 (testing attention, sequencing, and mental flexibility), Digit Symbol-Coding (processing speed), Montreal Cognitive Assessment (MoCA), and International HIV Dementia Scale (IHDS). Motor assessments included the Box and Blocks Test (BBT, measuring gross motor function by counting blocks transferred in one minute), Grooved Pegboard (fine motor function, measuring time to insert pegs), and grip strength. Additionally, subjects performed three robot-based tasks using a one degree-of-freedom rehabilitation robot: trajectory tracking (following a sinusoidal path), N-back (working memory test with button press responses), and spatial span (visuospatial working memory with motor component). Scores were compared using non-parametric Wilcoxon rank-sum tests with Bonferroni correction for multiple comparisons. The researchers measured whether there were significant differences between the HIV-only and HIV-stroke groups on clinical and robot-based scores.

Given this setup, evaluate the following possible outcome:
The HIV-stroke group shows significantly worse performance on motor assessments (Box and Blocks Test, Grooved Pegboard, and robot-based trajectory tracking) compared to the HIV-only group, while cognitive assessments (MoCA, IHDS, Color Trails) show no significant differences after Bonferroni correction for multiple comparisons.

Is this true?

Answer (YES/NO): NO